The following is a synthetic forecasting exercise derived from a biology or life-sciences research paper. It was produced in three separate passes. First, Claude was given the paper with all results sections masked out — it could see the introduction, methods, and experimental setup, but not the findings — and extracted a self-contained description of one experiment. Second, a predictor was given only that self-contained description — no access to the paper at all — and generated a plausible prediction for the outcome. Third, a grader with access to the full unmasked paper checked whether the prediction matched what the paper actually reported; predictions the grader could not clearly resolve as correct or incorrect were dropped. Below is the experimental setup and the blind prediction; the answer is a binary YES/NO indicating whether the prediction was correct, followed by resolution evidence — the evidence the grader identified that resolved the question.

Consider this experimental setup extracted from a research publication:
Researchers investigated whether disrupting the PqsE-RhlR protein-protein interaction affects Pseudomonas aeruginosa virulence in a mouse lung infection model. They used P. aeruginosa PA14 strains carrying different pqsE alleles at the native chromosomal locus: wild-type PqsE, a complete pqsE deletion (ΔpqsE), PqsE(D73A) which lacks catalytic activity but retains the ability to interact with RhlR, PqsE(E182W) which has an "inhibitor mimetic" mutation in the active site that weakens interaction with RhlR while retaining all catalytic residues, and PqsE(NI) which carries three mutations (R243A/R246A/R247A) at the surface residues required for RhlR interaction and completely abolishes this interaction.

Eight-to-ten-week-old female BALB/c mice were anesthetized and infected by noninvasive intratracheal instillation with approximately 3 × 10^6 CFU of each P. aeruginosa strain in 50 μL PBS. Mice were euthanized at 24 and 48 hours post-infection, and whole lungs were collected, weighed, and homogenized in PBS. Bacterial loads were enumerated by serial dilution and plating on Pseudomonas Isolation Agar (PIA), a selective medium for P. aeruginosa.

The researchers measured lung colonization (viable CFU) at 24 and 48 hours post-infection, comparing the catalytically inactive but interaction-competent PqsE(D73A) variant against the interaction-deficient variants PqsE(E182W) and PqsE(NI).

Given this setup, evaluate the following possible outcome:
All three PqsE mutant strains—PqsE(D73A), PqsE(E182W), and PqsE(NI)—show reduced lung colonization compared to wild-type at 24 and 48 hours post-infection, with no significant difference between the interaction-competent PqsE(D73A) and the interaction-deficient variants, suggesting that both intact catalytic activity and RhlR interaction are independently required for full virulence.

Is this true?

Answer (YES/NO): NO